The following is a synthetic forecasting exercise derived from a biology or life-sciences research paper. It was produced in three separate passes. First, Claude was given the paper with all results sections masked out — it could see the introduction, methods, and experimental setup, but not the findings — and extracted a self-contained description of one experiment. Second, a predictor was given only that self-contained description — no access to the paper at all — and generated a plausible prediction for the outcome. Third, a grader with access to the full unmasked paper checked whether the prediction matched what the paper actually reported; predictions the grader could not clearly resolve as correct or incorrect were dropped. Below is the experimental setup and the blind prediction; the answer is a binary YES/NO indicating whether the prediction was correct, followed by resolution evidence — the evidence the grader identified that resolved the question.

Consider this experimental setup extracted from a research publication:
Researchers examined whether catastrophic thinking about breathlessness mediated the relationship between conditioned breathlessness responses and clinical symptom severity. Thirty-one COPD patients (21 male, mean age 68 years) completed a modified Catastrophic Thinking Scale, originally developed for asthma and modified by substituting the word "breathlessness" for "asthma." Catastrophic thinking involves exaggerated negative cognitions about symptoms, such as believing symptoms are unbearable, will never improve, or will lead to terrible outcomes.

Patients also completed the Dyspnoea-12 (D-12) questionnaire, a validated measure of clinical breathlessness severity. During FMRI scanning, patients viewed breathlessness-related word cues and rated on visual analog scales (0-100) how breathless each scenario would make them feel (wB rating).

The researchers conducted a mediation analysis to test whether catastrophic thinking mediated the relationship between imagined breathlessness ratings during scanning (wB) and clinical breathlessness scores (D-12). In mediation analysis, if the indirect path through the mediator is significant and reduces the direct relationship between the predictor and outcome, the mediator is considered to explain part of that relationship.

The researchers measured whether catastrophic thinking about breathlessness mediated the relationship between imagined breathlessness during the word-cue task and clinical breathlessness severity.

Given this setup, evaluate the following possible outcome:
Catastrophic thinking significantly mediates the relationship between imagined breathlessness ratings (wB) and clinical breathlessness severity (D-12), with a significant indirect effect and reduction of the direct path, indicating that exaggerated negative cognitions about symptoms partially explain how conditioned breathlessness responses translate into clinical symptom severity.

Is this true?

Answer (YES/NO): NO